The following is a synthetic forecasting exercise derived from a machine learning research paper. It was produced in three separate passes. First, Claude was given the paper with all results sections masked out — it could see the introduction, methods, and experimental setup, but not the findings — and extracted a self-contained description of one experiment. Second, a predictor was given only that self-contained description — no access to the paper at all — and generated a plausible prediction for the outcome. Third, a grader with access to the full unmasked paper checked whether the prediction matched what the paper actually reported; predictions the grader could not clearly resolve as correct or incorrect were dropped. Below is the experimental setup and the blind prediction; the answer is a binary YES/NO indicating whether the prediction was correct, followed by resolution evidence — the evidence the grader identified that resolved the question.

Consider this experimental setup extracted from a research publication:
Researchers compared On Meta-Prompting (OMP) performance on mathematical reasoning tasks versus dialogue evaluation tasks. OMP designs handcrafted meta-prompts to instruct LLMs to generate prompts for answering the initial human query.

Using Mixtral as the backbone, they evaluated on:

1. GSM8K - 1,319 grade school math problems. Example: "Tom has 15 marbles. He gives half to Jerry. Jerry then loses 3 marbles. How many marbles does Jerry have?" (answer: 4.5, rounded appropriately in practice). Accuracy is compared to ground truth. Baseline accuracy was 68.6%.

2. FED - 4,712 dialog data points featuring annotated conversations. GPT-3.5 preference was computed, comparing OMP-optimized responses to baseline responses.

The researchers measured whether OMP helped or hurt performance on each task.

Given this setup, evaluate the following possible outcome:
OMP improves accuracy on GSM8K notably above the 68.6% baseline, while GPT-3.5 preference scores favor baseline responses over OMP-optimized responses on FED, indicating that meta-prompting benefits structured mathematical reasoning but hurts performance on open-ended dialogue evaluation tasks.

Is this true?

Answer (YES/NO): NO